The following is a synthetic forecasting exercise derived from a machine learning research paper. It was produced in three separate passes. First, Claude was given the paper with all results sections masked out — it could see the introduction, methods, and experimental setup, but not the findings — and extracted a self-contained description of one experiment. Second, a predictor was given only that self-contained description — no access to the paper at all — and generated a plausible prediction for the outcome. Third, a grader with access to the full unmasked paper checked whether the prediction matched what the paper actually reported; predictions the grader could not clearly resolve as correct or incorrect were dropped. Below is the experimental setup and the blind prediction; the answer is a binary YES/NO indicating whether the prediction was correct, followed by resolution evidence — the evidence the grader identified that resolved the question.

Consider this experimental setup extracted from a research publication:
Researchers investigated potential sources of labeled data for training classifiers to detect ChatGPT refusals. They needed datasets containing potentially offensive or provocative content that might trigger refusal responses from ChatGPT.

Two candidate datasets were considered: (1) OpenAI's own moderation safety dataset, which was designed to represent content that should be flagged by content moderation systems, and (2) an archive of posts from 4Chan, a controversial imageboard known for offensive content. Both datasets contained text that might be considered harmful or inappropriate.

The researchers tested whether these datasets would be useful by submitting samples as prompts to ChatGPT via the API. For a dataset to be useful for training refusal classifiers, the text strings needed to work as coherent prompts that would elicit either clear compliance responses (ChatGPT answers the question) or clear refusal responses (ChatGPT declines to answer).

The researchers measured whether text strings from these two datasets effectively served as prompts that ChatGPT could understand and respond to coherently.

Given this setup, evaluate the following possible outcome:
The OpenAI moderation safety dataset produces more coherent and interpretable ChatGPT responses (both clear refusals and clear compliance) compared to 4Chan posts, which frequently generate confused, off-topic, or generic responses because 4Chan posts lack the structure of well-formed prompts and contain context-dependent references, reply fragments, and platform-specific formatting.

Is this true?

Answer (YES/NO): NO